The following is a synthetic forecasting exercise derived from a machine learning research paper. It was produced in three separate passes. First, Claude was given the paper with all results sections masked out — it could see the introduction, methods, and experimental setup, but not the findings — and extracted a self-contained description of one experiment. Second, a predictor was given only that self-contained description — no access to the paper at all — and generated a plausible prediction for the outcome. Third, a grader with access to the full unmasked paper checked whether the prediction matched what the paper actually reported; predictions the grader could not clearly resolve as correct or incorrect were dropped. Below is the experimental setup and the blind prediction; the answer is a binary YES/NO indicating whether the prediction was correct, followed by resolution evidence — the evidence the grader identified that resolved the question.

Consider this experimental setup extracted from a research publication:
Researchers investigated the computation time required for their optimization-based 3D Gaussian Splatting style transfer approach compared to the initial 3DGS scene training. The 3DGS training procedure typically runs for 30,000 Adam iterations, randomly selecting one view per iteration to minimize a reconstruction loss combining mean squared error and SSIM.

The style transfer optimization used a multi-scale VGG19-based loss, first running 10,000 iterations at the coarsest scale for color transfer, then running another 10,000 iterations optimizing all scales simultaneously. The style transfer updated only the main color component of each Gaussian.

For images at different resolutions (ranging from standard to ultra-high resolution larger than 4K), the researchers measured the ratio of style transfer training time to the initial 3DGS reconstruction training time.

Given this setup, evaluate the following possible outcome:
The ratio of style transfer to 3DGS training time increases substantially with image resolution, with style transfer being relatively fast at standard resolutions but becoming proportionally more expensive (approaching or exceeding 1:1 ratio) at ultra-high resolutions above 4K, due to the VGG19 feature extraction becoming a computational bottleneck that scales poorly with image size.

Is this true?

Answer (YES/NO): NO